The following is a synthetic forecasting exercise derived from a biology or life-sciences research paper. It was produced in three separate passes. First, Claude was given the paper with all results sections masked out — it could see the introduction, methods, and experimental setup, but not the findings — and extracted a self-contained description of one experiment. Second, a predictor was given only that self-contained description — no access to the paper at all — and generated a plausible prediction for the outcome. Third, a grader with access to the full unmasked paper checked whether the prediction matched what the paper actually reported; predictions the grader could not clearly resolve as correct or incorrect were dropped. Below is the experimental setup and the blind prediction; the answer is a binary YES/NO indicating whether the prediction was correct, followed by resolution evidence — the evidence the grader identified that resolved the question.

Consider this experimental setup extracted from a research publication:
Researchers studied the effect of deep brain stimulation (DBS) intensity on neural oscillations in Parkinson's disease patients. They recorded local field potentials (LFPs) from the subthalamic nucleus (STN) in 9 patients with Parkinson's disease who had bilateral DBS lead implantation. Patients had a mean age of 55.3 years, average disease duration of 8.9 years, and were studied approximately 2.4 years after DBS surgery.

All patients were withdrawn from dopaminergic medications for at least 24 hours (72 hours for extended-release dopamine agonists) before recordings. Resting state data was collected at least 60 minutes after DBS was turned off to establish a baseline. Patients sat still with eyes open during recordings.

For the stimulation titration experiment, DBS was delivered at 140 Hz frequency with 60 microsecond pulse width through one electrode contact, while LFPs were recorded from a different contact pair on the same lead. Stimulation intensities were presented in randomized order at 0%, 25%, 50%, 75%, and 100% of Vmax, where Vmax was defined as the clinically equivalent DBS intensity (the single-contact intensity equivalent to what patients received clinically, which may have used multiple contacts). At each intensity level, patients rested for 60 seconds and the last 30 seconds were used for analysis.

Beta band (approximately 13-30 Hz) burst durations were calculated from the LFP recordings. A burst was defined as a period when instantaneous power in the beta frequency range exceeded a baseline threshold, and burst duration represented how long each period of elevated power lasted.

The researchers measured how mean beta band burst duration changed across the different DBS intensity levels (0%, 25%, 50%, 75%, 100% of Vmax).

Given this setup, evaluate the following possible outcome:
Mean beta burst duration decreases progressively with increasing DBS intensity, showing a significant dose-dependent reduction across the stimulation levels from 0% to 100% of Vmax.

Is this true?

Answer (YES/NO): NO